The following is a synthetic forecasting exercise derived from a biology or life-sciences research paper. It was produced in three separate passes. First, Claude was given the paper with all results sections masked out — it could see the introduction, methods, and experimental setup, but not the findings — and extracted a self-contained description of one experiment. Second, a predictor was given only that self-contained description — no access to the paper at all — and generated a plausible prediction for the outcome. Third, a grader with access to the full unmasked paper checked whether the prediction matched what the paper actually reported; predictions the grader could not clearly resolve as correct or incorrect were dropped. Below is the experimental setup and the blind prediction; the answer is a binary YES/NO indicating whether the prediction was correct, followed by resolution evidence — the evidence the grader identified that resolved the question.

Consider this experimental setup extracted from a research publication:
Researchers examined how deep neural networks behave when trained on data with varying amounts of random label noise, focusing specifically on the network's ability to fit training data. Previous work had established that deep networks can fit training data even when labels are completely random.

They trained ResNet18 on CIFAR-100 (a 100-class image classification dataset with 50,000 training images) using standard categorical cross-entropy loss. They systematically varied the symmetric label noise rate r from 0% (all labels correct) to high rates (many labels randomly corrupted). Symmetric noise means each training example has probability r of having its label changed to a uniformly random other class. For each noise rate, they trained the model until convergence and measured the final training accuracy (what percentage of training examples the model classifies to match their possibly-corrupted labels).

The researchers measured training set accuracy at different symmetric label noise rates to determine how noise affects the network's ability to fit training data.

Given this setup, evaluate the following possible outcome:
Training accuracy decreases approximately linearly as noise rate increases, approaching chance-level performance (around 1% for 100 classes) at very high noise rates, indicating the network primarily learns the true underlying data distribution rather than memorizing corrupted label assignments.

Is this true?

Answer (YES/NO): NO